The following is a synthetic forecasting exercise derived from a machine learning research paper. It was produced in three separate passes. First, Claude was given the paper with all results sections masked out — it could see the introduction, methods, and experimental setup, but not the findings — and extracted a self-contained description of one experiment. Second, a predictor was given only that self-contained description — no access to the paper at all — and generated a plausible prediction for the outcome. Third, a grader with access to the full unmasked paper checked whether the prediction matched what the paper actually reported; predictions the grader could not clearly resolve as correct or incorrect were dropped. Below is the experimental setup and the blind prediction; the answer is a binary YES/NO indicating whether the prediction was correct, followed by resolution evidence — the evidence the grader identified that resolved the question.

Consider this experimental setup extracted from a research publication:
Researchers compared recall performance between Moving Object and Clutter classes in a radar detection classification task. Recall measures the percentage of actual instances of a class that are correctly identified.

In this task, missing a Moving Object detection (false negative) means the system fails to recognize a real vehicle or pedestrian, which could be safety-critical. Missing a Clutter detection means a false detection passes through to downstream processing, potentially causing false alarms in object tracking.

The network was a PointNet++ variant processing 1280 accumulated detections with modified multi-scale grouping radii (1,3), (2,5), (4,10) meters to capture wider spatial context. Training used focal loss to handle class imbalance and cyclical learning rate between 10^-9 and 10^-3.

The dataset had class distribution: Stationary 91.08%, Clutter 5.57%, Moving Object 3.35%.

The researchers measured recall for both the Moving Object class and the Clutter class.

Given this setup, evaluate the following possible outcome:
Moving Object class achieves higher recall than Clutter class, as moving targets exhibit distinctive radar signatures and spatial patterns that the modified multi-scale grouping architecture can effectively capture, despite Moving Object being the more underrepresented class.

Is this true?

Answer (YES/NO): NO